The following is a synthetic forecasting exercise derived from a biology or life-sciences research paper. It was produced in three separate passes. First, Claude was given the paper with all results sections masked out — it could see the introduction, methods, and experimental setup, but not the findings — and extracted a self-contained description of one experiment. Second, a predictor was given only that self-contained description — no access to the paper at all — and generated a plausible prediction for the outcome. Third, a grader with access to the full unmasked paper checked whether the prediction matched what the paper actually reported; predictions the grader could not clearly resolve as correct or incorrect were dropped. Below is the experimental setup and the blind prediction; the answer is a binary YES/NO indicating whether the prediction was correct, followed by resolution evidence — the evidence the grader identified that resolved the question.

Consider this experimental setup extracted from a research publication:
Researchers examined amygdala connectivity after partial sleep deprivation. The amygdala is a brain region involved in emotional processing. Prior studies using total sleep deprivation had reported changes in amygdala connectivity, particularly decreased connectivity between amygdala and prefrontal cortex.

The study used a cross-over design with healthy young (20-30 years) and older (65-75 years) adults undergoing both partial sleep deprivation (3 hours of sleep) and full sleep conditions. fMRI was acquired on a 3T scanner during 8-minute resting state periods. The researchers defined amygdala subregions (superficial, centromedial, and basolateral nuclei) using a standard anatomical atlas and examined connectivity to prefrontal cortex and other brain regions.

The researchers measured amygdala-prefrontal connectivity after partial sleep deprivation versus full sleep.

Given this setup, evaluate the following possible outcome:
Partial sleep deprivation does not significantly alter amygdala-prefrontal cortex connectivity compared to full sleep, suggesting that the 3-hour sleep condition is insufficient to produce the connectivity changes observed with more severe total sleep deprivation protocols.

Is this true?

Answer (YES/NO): YES